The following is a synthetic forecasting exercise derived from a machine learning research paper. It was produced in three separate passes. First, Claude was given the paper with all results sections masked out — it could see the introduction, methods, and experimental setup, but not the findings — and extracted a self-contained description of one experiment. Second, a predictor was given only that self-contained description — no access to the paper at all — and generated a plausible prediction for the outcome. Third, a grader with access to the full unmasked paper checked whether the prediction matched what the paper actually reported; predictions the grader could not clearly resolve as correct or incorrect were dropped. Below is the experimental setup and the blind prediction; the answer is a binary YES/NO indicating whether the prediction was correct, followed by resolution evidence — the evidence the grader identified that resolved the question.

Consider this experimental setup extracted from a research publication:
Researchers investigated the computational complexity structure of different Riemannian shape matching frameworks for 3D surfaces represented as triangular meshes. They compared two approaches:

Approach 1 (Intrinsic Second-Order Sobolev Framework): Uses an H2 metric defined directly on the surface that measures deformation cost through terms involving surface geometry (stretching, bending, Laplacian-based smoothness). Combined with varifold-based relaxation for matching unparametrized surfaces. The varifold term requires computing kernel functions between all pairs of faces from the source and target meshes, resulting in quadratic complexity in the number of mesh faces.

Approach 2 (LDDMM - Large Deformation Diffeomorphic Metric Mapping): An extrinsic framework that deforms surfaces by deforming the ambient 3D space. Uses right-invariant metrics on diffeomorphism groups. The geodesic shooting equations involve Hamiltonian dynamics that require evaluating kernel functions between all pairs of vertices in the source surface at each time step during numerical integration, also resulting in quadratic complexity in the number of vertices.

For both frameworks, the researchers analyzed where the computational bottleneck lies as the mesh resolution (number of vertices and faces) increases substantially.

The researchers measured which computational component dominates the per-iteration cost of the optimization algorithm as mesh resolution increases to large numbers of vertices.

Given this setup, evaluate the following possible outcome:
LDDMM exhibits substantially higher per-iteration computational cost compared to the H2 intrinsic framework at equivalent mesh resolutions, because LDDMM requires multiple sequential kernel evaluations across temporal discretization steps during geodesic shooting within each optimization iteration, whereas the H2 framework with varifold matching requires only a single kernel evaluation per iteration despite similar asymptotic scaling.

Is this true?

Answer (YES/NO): NO